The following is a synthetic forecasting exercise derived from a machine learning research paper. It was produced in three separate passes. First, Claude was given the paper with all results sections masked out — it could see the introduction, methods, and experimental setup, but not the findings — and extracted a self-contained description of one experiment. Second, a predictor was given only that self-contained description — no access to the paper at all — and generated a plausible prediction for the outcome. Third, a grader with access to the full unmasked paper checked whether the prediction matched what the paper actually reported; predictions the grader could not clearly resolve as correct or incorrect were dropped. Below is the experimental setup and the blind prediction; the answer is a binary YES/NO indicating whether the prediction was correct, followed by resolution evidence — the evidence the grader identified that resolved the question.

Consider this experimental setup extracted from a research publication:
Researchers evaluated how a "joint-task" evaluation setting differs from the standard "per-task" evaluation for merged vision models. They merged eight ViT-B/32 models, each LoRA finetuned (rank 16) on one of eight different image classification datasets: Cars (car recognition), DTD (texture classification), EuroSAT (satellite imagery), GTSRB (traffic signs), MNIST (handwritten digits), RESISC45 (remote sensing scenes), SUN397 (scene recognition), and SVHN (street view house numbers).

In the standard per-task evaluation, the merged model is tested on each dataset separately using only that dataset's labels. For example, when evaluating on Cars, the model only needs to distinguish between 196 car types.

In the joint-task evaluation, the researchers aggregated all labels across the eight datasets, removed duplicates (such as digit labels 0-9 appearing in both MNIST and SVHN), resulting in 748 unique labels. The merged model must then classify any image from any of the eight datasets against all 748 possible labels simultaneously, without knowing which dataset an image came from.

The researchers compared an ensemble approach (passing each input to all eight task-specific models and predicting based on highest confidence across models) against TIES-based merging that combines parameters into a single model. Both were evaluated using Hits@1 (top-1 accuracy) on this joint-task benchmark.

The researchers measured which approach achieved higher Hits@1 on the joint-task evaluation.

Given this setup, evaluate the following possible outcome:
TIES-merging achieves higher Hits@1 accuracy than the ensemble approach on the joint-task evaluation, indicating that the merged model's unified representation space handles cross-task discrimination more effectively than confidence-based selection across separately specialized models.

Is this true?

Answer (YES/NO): YES